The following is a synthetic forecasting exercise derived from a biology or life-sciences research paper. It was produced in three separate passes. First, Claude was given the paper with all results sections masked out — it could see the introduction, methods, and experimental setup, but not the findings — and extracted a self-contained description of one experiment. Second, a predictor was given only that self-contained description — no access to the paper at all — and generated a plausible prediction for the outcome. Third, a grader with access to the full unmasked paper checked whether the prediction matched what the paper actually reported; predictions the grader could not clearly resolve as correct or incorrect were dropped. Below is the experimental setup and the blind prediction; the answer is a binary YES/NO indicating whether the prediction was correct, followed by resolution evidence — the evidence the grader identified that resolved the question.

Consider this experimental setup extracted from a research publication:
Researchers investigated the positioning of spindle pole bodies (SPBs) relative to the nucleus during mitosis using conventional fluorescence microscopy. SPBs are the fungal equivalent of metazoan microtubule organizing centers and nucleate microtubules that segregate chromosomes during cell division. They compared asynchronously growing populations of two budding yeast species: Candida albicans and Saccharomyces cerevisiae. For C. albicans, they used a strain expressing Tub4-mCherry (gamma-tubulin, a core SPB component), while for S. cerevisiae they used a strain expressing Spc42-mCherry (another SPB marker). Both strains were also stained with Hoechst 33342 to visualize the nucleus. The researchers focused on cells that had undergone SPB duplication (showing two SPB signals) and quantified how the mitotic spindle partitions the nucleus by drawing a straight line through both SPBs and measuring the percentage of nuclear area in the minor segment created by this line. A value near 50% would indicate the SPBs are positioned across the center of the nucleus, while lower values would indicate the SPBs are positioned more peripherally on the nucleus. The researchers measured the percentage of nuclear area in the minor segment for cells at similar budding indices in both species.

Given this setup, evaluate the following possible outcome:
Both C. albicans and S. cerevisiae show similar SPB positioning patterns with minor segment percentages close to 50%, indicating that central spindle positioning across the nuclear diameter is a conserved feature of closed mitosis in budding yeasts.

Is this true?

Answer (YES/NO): NO